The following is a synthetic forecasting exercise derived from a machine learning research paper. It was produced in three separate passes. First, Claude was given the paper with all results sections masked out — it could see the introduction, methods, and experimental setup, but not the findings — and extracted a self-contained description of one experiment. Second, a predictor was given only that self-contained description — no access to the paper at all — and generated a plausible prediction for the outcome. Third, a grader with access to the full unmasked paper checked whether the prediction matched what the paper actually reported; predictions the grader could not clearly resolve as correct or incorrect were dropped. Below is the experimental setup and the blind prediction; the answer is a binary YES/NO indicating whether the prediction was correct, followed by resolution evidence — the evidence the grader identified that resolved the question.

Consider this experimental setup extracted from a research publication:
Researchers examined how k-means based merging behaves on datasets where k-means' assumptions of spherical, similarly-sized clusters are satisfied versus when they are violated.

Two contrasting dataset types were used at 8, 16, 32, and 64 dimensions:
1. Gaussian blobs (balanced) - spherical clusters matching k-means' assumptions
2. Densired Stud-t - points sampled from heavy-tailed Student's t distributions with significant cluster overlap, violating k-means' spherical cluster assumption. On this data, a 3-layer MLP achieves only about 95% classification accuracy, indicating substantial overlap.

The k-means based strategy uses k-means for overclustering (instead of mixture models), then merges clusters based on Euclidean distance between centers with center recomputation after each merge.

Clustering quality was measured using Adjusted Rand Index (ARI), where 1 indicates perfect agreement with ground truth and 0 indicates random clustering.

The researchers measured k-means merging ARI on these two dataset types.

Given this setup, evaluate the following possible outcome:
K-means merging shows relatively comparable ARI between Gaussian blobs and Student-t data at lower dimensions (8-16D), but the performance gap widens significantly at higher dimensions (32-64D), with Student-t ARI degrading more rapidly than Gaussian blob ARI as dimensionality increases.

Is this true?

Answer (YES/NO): NO